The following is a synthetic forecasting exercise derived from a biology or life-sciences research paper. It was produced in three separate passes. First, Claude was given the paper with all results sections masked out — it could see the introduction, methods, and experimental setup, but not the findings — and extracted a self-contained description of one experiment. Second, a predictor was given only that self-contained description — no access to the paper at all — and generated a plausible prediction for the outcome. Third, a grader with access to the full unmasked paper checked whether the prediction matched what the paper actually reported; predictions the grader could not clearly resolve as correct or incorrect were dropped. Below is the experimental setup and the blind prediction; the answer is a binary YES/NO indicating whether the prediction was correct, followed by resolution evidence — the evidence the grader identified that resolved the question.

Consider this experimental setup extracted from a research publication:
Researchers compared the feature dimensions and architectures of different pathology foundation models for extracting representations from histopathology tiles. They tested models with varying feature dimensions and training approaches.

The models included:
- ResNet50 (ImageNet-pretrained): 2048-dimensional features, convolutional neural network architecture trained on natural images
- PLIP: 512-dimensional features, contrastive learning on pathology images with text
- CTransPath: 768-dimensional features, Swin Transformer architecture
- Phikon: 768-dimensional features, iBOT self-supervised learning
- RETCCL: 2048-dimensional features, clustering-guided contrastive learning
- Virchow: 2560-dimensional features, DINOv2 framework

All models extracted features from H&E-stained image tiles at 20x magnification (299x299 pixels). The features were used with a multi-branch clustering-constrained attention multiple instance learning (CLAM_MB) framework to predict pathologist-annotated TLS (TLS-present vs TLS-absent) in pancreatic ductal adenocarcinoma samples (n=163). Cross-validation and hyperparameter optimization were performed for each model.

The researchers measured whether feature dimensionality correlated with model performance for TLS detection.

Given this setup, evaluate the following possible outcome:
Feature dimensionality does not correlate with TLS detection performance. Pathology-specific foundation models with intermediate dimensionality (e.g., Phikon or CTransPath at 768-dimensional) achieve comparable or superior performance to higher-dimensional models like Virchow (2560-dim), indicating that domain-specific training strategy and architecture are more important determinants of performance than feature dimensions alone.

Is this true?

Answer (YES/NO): NO